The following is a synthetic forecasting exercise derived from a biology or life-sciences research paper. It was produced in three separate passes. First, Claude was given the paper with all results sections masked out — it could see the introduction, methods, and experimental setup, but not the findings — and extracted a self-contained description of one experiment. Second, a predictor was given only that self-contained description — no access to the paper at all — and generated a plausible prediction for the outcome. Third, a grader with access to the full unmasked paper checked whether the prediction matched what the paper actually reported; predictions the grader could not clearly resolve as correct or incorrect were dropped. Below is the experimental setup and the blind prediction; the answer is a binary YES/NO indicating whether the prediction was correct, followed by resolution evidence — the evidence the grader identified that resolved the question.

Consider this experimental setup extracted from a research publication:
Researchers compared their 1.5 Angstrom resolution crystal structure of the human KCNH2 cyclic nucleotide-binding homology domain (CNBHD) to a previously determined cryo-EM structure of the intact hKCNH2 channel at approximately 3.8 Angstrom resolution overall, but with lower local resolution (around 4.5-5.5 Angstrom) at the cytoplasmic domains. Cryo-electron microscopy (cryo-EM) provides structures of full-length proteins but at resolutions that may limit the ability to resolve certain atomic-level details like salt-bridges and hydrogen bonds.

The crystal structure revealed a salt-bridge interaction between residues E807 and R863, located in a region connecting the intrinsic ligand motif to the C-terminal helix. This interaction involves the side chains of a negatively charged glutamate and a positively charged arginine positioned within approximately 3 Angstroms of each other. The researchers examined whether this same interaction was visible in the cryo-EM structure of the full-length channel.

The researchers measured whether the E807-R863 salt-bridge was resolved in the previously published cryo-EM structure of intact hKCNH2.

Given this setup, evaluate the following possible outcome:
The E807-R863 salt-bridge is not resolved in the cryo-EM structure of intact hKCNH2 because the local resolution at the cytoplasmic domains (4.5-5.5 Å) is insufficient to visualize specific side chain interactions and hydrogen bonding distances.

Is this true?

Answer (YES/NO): YES